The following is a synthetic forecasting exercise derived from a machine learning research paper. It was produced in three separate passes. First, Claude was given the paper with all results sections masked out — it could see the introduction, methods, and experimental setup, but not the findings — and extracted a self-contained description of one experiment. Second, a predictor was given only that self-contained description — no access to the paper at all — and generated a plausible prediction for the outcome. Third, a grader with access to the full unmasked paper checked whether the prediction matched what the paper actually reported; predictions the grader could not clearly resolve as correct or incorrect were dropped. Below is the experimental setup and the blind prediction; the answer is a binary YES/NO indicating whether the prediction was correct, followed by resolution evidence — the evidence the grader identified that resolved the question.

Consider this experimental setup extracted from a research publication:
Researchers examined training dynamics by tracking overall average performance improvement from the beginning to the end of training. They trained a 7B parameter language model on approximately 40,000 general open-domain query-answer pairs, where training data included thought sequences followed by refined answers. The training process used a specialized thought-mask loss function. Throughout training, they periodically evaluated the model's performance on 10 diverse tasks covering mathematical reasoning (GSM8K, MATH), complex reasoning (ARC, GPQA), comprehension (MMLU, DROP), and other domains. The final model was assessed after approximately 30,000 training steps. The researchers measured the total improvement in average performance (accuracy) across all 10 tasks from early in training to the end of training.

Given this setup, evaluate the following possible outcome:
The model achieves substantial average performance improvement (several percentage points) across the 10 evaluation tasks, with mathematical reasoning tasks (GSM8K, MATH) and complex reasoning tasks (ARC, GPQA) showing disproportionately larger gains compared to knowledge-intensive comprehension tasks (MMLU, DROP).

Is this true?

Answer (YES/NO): NO